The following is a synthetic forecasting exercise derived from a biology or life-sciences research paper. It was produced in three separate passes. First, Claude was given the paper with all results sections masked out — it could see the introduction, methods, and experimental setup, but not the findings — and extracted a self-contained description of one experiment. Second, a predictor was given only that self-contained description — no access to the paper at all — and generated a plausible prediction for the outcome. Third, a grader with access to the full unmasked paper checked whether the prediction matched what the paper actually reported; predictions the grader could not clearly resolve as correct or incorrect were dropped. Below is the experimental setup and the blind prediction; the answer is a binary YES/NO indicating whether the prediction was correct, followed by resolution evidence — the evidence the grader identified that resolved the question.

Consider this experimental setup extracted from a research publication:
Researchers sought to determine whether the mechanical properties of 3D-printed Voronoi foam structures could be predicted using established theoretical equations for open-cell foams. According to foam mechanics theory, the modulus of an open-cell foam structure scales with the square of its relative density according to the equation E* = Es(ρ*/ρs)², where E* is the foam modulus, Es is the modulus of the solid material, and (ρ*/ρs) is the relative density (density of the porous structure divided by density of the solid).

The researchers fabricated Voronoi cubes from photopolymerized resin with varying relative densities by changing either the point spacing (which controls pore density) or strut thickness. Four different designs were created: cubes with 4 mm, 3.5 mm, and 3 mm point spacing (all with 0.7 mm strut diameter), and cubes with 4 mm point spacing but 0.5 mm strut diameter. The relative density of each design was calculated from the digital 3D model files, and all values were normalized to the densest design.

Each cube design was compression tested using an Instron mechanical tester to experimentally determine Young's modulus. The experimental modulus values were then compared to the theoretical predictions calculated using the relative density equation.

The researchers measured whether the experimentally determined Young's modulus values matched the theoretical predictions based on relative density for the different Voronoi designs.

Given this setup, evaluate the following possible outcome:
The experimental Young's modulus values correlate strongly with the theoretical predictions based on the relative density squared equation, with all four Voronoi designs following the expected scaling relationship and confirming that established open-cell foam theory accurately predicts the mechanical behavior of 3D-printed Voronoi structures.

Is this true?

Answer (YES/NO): NO